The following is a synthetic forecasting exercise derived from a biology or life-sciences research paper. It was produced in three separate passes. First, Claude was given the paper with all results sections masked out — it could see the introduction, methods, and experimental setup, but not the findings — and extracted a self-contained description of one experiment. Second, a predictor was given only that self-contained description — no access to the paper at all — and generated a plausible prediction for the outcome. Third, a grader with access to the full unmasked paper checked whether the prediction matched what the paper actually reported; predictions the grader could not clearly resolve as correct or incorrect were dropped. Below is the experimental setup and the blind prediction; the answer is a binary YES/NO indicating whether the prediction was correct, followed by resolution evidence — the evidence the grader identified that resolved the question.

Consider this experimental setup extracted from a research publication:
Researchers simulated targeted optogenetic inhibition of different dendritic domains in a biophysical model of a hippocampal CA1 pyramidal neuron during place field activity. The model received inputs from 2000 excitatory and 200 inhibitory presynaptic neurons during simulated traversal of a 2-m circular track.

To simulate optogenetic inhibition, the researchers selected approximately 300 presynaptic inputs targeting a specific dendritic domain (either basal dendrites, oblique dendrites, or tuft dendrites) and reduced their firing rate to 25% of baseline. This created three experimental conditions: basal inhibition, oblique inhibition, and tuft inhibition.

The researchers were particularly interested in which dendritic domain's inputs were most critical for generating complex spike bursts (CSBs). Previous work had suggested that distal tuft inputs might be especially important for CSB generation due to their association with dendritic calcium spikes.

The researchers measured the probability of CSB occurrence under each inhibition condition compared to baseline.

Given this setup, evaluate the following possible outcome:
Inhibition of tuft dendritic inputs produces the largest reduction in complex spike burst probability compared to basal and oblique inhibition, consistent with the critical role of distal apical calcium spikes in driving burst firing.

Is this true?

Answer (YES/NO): YES